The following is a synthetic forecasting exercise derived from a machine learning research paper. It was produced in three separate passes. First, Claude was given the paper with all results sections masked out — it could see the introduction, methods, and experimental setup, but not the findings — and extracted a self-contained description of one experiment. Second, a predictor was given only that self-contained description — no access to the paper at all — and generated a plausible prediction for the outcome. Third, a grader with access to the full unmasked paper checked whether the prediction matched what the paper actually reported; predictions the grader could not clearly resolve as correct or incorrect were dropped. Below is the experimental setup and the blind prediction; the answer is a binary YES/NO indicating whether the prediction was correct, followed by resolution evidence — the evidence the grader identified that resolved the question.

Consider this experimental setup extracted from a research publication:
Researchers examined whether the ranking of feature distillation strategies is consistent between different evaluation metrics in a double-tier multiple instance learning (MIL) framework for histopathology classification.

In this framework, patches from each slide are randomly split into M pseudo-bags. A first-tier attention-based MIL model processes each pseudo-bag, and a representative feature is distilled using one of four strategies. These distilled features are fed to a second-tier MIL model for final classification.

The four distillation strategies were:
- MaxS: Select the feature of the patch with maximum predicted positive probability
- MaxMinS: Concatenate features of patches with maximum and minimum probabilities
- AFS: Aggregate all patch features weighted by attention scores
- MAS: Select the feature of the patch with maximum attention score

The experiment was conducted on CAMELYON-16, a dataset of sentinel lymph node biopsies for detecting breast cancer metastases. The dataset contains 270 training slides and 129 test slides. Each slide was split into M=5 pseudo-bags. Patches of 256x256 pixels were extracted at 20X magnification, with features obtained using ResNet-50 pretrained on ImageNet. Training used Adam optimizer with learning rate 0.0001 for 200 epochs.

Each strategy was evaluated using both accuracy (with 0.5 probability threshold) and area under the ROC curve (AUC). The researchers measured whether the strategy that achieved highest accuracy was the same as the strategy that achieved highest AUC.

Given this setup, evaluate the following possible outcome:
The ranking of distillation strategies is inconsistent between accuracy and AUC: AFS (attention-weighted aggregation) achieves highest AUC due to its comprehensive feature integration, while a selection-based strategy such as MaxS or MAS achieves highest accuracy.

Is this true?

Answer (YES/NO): NO